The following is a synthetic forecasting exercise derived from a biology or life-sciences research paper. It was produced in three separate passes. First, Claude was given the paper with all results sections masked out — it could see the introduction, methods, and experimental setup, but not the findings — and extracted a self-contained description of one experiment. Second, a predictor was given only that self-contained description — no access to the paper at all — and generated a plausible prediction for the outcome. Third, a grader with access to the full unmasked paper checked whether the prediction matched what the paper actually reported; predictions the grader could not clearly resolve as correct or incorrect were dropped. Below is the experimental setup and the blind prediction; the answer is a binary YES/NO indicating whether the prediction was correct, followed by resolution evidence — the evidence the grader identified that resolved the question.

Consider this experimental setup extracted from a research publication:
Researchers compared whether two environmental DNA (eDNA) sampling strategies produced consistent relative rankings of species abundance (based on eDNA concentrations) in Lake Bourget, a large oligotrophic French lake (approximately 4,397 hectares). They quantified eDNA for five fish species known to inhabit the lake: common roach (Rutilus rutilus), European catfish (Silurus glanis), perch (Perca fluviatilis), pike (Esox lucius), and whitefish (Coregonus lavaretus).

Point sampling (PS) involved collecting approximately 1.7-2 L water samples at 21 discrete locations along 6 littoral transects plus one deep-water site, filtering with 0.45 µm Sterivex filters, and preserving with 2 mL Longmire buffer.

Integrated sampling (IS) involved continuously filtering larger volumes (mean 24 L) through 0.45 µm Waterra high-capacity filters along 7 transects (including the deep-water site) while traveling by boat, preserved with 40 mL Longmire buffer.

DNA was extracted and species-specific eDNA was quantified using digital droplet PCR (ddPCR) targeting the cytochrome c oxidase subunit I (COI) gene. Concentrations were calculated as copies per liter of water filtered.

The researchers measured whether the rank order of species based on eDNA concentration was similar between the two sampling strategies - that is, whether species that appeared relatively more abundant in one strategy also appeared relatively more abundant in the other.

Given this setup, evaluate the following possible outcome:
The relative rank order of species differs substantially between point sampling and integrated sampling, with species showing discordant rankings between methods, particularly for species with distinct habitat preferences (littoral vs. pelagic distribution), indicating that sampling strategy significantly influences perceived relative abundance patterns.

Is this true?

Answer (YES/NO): NO